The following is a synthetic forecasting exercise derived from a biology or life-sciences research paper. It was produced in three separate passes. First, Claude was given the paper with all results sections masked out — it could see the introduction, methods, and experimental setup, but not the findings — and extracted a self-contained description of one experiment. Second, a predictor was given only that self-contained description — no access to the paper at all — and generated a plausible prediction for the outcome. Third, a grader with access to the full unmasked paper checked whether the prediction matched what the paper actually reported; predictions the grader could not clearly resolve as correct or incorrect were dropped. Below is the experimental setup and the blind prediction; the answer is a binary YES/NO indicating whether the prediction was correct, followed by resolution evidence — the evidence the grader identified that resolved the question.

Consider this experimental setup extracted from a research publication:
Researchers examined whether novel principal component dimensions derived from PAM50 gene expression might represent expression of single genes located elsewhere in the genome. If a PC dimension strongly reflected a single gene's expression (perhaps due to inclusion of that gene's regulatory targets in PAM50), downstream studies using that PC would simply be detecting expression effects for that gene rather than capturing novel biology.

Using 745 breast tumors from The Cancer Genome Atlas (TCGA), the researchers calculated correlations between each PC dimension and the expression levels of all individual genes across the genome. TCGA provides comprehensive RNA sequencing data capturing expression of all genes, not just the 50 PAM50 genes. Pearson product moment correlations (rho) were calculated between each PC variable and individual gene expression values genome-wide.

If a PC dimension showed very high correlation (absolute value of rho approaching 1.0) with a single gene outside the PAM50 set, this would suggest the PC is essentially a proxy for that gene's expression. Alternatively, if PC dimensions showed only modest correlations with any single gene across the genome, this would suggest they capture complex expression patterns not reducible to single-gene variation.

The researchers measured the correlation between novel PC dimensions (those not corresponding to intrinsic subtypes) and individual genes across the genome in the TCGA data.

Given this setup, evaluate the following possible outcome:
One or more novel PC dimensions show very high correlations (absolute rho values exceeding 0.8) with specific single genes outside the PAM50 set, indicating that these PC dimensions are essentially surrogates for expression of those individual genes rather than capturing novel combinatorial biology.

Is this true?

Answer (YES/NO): NO